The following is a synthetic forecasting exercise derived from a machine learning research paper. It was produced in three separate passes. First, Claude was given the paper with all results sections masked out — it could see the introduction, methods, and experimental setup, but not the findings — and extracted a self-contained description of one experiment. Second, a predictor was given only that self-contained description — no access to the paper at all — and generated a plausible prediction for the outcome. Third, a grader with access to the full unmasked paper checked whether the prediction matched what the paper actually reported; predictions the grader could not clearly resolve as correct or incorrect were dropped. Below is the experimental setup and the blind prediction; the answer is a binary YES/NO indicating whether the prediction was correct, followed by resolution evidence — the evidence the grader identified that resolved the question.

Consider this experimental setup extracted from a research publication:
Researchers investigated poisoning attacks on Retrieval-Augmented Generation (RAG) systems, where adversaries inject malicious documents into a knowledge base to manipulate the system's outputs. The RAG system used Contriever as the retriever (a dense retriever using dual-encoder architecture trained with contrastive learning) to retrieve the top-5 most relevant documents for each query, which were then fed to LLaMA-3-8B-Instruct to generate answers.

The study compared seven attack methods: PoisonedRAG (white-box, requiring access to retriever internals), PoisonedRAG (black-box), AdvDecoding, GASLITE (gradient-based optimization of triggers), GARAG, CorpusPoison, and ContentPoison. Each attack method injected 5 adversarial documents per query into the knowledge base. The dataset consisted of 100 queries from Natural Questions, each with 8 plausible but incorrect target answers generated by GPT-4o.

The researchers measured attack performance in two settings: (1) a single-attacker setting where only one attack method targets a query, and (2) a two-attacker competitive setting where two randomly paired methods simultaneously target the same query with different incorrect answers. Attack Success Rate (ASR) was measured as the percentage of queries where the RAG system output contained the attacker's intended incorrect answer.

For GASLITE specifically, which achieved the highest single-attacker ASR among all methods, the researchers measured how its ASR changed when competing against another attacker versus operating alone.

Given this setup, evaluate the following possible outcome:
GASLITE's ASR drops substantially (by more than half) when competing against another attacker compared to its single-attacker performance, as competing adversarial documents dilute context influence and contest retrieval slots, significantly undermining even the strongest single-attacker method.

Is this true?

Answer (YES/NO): NO